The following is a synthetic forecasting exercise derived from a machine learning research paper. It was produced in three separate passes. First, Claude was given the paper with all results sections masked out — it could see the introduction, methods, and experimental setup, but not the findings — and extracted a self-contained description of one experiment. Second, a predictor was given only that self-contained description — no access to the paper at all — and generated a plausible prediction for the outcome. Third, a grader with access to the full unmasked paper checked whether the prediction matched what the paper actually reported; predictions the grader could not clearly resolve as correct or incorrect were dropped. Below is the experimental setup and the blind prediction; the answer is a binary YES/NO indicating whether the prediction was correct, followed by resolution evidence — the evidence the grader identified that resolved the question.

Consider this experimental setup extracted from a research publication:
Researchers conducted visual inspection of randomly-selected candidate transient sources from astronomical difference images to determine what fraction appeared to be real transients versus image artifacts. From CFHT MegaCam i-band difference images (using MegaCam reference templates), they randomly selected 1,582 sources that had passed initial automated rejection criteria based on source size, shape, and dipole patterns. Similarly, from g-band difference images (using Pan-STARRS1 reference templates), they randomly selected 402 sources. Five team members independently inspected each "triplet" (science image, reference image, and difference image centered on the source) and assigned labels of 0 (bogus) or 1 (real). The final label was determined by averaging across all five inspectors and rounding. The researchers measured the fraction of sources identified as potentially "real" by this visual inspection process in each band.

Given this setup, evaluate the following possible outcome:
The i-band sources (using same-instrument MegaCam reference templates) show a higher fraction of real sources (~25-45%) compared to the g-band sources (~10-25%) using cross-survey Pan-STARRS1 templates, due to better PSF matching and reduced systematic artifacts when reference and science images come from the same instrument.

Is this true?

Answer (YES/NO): NO